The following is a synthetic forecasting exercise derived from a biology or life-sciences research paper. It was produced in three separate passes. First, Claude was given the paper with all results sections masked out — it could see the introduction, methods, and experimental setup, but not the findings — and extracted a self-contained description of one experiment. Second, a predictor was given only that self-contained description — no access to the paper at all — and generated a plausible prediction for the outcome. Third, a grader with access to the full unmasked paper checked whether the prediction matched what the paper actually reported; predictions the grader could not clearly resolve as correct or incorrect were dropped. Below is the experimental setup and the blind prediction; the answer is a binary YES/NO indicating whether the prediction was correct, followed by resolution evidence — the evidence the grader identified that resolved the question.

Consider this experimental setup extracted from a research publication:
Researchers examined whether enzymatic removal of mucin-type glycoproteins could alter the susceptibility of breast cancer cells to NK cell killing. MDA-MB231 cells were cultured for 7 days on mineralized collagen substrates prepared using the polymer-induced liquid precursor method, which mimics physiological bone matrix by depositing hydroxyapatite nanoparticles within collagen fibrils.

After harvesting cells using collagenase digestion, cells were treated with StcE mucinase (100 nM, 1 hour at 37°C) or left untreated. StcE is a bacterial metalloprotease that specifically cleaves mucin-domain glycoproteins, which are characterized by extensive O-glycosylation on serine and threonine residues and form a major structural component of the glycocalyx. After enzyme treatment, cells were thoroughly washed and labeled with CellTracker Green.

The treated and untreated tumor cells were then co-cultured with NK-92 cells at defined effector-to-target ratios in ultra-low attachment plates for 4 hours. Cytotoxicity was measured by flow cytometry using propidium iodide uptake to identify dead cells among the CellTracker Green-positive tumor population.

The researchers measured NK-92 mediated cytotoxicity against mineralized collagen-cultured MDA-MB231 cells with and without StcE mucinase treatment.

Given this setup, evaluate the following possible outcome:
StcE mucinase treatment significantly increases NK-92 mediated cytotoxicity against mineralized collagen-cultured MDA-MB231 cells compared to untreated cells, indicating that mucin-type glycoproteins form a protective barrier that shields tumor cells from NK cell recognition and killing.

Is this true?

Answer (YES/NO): YES